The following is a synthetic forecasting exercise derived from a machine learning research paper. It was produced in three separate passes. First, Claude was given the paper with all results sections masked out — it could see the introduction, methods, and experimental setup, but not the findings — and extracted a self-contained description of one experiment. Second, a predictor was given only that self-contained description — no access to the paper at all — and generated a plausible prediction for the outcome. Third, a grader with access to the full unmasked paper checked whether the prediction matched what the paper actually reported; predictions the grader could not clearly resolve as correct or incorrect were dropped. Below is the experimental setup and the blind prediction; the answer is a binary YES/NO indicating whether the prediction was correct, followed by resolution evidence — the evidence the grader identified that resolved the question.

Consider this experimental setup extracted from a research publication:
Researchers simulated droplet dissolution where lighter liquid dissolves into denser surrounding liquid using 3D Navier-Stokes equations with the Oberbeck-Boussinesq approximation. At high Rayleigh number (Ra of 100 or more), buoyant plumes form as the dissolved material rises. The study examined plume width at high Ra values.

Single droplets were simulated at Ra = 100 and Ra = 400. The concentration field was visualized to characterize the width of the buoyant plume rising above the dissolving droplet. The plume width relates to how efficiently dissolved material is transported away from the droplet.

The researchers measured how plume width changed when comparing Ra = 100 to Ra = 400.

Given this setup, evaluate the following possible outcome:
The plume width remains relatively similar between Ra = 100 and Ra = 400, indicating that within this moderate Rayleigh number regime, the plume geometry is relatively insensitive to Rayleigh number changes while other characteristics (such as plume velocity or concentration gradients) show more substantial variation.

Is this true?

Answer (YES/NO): NO